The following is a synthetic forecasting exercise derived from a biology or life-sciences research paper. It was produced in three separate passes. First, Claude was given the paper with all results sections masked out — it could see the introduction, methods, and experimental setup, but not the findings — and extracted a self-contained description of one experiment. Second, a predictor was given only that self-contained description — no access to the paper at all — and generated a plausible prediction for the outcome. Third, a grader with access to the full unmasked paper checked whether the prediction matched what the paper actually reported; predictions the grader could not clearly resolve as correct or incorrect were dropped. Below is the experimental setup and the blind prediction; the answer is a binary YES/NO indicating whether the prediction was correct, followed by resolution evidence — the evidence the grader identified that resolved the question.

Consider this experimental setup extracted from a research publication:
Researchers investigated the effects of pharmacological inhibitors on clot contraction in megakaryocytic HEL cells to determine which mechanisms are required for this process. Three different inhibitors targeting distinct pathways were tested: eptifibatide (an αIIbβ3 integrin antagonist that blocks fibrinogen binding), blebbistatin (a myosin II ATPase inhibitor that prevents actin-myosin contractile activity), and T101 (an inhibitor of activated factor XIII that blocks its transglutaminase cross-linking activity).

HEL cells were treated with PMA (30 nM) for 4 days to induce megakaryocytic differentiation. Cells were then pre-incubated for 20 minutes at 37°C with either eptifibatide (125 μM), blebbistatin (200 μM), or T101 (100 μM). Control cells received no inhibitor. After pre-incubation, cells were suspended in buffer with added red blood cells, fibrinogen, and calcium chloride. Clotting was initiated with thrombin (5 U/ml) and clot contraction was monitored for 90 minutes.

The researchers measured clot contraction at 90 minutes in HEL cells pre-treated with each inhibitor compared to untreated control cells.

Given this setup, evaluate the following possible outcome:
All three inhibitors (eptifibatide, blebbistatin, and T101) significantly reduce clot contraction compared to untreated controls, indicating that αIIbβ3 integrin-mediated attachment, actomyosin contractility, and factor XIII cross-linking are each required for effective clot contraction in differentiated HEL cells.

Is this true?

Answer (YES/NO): YES